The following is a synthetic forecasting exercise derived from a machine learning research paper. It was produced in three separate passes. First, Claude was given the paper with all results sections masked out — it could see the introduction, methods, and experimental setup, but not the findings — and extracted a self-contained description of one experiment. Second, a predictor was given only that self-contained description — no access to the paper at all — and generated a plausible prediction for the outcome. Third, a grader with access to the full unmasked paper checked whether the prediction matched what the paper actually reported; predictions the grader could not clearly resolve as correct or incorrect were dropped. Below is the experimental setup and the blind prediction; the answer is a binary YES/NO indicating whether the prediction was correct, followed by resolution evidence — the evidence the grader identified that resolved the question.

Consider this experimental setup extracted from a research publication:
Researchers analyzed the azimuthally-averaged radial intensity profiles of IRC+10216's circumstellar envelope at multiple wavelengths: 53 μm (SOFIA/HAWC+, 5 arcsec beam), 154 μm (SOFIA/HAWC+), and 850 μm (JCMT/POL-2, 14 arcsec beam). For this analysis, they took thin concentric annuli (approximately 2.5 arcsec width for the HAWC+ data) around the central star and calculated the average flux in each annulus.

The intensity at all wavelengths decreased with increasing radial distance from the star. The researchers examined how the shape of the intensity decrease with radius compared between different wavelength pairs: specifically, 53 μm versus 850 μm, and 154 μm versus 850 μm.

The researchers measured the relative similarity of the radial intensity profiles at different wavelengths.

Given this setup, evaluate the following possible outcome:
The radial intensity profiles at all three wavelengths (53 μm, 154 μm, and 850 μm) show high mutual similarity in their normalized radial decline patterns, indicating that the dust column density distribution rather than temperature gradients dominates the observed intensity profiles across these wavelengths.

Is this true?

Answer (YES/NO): NO